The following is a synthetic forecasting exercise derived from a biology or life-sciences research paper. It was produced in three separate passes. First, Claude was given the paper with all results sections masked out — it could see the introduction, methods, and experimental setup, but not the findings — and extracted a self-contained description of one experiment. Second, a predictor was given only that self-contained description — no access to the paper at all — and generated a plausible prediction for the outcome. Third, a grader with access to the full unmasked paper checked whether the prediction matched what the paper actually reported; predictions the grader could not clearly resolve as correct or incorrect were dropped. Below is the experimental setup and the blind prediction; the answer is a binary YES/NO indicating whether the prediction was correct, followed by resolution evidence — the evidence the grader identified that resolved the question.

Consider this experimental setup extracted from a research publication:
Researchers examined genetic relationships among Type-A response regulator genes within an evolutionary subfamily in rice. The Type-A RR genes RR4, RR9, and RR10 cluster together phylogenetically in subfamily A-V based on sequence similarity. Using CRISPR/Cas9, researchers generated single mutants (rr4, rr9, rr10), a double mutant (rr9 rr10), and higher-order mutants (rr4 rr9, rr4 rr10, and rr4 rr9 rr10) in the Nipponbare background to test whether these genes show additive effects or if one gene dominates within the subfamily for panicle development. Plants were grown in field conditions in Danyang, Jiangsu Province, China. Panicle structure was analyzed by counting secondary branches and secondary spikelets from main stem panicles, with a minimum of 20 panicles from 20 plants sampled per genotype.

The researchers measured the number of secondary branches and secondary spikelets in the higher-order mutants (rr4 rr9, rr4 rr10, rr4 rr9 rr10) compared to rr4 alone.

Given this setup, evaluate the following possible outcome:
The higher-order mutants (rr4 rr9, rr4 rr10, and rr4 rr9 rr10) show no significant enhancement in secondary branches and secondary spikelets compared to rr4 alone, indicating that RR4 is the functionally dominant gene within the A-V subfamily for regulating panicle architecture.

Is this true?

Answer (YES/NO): YES